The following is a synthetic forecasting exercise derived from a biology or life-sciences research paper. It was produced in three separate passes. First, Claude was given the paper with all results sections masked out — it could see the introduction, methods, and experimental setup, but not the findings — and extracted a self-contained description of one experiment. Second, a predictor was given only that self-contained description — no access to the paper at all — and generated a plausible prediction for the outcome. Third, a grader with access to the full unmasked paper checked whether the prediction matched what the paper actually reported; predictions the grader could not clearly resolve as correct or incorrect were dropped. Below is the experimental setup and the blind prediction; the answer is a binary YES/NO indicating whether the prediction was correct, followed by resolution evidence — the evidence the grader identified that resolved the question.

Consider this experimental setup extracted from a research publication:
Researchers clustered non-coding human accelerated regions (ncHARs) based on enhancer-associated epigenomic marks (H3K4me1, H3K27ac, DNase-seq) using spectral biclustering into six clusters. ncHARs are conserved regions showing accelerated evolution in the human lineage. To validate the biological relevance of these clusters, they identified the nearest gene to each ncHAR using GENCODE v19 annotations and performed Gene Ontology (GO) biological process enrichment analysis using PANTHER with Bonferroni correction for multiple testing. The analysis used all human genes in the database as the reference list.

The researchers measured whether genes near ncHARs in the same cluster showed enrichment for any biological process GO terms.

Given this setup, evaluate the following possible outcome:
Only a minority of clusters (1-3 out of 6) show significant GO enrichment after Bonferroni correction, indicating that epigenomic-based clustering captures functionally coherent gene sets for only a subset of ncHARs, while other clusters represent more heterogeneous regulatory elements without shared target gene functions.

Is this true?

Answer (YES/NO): NO